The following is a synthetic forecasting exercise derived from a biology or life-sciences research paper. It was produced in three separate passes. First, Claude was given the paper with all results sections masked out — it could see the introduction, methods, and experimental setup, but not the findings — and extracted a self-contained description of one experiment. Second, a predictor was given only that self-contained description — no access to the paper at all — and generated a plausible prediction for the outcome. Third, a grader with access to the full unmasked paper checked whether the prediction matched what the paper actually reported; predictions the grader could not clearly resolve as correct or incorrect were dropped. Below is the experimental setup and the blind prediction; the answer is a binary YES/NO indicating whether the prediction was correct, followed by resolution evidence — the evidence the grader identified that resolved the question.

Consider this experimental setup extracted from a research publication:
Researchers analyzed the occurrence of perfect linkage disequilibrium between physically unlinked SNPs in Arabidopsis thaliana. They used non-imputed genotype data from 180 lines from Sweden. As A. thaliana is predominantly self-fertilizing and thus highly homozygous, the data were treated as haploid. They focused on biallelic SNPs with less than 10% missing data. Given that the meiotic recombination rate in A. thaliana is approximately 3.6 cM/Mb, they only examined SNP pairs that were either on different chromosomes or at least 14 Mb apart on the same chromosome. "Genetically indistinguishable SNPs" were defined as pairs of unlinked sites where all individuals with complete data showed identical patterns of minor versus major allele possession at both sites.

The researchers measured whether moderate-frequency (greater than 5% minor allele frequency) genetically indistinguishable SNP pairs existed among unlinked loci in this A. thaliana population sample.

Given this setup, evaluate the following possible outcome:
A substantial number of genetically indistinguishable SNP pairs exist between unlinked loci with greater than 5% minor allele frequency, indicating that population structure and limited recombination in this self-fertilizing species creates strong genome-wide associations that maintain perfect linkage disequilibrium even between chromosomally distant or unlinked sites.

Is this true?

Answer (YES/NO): YES